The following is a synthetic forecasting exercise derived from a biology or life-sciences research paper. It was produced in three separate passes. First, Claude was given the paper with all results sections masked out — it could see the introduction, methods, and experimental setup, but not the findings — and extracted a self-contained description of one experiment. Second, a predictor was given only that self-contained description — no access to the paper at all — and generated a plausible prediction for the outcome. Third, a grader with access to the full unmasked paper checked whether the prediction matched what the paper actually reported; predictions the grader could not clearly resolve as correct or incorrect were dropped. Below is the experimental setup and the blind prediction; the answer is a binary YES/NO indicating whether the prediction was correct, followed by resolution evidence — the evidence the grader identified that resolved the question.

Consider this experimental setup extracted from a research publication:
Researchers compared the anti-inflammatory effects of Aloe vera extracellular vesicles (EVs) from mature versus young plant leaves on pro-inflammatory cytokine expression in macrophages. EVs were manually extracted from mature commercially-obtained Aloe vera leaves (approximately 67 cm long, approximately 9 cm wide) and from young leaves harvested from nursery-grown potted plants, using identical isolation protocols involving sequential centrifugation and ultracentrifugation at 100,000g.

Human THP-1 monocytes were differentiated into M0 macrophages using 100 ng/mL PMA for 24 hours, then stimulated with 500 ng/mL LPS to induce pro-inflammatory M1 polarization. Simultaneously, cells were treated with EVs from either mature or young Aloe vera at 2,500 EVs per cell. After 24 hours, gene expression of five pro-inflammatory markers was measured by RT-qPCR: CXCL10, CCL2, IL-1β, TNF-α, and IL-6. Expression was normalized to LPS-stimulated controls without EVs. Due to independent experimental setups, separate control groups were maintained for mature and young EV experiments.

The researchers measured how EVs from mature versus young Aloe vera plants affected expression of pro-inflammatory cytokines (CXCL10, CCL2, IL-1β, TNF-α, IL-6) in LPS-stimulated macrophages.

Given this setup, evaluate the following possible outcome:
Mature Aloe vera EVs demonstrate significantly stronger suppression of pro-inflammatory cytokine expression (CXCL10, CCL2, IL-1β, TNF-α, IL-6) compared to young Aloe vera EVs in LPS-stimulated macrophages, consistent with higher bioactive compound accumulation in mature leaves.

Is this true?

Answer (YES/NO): YES